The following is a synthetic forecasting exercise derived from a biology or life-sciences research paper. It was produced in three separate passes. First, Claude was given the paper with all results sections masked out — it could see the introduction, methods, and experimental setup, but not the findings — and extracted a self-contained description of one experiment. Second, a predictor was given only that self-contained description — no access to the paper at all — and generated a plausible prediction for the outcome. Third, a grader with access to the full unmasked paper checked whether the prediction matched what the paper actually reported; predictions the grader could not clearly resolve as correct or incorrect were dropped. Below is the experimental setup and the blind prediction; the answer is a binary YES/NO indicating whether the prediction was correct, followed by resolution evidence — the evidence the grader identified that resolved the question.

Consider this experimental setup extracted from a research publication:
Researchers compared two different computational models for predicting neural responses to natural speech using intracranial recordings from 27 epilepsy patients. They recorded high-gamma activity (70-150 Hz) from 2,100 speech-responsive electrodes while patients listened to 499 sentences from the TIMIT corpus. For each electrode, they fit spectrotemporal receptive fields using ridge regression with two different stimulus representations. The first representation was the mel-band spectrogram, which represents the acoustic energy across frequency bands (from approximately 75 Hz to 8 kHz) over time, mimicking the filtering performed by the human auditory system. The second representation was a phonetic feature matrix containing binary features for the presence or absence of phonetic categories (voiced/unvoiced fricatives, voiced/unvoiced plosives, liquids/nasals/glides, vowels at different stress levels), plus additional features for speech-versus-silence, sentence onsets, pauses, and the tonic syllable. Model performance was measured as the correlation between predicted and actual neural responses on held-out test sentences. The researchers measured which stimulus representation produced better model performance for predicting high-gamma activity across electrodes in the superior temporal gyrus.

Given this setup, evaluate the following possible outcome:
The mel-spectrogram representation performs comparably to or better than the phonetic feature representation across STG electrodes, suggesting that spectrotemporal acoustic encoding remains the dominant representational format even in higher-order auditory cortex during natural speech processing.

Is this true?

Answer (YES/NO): NO